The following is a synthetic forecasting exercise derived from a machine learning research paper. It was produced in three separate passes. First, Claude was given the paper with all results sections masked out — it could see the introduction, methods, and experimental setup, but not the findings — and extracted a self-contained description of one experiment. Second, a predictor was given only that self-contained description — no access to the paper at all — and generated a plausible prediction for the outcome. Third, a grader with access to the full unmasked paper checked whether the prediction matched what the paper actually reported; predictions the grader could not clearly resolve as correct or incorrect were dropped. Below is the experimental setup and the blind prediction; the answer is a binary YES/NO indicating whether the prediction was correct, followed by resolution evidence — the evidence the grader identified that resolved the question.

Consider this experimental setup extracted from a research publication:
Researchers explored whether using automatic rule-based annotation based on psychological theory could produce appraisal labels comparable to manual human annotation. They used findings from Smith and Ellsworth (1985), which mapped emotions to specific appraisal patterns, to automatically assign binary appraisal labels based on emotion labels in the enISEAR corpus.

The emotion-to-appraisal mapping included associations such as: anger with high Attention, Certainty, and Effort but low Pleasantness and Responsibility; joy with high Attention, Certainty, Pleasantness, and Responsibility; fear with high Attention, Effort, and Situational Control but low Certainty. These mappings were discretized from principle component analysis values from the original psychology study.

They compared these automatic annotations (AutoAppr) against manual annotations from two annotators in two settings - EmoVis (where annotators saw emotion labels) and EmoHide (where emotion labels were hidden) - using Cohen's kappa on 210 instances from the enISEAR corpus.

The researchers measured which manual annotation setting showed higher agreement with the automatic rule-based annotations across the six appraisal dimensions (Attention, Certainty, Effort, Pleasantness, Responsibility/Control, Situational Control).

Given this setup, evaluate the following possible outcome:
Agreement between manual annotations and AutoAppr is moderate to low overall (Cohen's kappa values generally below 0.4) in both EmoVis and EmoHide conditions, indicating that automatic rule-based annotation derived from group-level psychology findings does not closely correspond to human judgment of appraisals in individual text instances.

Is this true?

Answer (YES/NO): NO